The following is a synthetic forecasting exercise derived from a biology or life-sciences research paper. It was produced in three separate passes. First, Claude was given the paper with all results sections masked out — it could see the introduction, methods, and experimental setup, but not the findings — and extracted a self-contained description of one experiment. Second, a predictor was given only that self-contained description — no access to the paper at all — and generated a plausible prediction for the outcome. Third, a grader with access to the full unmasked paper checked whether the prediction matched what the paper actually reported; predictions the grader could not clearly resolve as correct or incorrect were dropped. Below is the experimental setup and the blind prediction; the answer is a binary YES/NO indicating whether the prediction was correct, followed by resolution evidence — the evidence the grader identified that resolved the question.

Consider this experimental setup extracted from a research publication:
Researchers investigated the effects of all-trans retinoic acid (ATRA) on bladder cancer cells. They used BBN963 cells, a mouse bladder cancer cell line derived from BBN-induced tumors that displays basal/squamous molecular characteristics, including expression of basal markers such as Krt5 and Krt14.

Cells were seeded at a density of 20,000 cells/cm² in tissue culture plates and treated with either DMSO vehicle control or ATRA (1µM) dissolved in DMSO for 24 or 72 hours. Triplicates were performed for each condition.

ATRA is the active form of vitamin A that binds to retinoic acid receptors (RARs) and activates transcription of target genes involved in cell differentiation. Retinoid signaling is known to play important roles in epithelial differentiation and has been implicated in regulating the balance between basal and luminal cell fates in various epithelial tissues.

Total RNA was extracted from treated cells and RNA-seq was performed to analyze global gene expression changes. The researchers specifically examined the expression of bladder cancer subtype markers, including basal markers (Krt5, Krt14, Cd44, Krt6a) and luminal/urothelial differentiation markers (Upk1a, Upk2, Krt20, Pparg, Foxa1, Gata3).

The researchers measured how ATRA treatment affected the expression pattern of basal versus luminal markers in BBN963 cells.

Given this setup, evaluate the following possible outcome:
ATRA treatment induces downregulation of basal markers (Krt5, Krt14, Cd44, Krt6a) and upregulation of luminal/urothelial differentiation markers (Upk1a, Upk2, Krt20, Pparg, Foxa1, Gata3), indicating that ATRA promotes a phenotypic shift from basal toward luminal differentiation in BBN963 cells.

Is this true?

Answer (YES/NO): YES